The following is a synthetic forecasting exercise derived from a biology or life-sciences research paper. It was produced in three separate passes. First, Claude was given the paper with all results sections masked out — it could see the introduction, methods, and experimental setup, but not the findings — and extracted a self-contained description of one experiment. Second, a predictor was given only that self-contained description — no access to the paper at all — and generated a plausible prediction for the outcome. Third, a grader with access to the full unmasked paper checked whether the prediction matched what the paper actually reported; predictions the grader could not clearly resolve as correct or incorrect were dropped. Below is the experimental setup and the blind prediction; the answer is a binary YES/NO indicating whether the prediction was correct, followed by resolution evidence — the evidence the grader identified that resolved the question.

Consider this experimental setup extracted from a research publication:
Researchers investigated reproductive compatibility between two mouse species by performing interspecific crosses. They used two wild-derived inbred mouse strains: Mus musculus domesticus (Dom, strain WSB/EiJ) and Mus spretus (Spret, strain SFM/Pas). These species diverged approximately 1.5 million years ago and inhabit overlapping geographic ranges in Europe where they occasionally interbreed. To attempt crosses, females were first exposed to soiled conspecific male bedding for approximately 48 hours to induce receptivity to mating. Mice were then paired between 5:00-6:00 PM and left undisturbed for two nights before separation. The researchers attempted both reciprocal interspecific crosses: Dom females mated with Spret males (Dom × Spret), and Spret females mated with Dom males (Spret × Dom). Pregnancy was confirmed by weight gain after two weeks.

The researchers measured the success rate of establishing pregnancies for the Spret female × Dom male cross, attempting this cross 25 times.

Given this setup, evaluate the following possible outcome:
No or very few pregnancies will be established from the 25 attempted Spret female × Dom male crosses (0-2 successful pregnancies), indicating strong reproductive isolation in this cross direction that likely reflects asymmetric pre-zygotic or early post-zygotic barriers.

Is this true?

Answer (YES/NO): YES